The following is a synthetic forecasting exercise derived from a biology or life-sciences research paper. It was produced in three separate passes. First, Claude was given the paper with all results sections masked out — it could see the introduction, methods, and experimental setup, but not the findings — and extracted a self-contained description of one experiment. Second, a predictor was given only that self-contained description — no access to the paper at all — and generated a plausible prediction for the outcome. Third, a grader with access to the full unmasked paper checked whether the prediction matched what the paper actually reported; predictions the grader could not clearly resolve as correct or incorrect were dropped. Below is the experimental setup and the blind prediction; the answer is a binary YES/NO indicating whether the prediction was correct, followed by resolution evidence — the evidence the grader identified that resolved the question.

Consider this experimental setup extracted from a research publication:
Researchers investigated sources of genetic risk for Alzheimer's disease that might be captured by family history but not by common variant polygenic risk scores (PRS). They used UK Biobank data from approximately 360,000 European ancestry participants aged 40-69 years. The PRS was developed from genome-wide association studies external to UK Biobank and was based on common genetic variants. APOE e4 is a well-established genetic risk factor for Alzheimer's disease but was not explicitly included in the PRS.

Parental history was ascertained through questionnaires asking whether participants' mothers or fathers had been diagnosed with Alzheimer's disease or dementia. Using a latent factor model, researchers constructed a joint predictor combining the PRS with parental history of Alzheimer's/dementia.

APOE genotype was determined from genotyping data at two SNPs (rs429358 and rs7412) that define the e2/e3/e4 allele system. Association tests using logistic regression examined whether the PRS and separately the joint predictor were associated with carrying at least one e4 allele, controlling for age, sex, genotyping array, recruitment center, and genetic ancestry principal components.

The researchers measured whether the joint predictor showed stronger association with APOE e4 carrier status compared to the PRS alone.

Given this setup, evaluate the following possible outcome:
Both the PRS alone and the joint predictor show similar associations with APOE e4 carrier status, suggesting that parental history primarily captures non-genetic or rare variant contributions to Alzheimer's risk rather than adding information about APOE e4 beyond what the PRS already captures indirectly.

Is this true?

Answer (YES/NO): NO